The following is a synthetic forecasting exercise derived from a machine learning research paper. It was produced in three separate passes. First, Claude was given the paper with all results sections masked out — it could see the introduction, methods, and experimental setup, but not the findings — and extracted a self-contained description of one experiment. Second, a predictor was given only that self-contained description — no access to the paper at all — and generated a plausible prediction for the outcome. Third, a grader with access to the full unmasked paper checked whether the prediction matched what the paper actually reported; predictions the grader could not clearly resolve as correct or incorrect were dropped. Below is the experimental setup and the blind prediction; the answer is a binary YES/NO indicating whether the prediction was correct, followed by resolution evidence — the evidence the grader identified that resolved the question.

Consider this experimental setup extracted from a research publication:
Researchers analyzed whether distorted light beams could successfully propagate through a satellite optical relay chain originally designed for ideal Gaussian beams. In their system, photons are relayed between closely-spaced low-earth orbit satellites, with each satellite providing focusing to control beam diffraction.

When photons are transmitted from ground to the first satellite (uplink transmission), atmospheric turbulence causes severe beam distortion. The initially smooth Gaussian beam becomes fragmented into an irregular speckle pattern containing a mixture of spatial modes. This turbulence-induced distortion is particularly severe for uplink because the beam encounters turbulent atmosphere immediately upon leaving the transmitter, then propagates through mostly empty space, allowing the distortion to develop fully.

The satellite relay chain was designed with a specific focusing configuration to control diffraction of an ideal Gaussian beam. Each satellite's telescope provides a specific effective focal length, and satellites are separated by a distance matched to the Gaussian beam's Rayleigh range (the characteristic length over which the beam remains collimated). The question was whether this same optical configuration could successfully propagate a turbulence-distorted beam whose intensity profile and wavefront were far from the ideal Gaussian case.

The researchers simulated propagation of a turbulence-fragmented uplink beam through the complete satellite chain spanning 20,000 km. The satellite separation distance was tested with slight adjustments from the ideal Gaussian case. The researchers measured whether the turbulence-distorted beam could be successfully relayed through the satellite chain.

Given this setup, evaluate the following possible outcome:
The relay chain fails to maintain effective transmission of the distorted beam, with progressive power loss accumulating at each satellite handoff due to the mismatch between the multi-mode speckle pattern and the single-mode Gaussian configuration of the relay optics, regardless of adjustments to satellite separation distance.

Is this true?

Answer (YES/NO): NO